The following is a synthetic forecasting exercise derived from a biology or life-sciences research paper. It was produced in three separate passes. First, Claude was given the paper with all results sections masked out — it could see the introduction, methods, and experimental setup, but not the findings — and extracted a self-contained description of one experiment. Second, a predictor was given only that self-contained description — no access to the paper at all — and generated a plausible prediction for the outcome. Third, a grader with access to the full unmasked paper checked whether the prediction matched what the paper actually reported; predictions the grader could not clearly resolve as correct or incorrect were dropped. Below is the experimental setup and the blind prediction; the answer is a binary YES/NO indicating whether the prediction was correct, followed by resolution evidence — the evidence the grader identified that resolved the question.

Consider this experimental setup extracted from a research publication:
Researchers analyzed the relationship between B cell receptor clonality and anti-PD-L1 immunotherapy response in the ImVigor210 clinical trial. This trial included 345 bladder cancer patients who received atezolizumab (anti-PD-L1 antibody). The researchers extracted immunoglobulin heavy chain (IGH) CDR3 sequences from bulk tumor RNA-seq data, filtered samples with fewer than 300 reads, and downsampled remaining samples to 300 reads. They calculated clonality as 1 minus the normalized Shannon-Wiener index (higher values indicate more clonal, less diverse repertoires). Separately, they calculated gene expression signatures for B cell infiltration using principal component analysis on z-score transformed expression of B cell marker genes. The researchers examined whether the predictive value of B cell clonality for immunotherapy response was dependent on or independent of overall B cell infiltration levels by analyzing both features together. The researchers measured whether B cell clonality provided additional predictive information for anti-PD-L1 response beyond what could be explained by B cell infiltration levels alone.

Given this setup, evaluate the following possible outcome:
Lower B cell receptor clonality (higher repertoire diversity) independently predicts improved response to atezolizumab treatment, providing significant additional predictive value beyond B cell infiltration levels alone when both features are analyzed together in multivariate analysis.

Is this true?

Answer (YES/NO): NO